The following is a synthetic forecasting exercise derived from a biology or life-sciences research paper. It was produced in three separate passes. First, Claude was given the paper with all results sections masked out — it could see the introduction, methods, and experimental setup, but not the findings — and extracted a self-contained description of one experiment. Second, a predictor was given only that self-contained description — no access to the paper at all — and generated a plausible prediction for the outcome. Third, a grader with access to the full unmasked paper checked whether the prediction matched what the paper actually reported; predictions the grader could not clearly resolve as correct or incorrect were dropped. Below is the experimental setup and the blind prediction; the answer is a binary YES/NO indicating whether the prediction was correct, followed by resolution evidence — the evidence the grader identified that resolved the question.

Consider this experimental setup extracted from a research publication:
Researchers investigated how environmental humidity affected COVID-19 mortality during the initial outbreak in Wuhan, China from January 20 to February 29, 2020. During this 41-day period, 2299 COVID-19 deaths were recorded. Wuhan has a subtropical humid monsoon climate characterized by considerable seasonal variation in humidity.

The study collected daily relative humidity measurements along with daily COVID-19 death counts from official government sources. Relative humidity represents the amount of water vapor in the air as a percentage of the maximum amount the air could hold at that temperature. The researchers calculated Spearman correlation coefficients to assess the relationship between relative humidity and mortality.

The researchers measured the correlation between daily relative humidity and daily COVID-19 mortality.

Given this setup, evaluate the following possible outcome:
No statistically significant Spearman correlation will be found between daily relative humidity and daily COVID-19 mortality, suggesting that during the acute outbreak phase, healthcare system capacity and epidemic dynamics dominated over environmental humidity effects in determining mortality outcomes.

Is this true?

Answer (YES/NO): NO